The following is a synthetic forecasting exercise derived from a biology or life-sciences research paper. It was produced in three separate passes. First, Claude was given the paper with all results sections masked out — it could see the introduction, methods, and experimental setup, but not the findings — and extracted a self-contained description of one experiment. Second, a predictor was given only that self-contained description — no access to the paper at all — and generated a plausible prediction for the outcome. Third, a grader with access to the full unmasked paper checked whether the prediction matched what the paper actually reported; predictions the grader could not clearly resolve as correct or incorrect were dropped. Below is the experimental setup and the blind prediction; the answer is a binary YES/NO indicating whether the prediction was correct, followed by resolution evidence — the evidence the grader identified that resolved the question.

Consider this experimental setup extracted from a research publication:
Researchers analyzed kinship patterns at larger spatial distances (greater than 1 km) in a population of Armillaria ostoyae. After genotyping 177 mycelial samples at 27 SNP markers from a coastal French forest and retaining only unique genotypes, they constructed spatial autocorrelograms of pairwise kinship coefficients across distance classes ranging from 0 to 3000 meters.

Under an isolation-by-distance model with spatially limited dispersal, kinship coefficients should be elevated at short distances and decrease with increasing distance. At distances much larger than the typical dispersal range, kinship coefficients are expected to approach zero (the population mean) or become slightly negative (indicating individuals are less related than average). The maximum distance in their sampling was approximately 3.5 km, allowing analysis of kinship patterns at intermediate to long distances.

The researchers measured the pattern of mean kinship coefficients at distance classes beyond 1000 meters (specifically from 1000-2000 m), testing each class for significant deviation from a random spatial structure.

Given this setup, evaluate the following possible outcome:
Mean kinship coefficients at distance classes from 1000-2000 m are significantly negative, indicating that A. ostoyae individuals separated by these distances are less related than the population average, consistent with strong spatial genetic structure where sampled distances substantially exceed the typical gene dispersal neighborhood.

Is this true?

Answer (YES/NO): NO